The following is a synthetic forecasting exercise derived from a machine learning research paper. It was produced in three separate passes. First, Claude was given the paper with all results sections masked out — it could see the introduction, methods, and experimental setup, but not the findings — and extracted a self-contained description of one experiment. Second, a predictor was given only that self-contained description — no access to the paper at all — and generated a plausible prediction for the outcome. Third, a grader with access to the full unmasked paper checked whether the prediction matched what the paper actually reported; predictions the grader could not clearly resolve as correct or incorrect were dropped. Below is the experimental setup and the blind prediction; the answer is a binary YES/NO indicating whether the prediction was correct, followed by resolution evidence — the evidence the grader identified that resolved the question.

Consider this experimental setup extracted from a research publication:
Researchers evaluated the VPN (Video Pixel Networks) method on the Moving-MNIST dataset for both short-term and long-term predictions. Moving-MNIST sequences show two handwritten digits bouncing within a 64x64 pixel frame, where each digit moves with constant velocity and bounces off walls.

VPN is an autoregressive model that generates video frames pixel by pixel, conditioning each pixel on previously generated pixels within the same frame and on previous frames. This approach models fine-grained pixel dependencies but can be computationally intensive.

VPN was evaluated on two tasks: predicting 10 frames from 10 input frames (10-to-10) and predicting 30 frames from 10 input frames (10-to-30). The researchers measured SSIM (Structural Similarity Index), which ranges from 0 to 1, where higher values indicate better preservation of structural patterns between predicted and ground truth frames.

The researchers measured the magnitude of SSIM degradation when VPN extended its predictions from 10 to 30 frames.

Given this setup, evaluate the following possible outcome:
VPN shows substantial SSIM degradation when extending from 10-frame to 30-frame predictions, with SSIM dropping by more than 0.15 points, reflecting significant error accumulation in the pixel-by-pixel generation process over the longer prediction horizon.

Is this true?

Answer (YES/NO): YES